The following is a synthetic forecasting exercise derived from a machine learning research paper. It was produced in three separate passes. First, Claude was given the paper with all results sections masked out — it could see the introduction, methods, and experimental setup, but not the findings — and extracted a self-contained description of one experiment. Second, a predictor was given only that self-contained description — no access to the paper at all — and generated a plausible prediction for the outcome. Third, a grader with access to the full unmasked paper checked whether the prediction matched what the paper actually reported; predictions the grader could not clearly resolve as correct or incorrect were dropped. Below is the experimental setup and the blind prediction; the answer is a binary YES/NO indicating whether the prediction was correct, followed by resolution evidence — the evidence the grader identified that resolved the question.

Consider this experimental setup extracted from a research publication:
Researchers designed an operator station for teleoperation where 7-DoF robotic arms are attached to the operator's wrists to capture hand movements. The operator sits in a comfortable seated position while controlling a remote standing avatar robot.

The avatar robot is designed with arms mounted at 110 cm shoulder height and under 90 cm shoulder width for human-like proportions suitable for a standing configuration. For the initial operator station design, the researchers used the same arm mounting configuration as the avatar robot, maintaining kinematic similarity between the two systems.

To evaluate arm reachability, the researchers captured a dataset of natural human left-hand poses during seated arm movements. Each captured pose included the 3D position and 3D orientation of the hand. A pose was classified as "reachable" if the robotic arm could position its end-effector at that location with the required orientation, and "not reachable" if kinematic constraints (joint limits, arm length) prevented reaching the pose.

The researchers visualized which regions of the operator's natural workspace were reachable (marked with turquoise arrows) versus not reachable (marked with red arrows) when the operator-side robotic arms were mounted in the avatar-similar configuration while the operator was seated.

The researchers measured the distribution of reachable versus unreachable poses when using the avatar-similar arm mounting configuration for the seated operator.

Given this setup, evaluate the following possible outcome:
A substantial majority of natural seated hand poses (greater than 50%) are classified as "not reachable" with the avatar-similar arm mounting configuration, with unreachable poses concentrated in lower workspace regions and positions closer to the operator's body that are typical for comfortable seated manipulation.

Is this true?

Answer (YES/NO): NO